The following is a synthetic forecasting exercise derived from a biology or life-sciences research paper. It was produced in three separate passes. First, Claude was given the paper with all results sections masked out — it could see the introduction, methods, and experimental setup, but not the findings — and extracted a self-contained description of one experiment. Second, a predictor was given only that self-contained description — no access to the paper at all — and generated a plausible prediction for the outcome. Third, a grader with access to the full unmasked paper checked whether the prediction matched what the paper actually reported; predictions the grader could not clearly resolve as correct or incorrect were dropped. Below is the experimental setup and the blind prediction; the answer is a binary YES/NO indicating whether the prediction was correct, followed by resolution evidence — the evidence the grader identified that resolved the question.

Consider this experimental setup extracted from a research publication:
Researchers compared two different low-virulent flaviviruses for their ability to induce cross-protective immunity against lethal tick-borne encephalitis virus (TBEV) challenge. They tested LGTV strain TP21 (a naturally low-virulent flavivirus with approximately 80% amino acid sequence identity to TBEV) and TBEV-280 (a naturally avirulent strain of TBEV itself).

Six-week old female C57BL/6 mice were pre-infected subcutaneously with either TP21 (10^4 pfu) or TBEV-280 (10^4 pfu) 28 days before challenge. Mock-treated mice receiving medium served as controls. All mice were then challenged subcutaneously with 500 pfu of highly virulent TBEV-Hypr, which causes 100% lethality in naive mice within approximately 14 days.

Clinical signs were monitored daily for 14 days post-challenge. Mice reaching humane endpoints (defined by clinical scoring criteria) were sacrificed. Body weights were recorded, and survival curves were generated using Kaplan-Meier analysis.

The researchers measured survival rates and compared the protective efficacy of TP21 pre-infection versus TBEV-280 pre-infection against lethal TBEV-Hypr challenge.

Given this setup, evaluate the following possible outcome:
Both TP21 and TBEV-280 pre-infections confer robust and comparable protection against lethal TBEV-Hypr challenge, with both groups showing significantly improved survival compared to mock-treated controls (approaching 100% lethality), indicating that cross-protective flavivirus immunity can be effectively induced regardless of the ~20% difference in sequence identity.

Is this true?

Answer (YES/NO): YES